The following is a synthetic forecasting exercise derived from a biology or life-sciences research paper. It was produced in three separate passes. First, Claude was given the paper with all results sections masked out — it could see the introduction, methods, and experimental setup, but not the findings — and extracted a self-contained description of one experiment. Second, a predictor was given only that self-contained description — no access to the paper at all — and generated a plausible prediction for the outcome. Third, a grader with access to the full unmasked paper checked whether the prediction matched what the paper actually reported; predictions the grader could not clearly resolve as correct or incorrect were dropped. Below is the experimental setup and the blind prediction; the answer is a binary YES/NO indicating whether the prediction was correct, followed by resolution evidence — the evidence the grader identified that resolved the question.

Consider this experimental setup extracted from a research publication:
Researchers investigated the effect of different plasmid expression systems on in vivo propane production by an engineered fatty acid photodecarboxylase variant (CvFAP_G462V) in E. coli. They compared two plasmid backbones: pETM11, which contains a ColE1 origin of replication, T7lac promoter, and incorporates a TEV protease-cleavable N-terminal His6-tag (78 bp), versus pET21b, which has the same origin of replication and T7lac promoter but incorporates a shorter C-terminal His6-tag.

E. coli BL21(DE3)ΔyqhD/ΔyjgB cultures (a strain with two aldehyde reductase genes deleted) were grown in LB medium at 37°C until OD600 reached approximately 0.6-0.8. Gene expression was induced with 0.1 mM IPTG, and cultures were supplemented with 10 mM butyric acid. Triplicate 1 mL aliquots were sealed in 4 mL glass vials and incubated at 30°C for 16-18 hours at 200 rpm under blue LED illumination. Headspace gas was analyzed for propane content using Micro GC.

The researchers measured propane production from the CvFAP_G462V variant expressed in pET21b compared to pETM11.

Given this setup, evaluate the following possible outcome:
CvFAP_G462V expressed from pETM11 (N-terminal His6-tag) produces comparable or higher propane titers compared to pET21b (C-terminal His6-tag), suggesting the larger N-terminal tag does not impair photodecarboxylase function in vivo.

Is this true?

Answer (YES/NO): NO